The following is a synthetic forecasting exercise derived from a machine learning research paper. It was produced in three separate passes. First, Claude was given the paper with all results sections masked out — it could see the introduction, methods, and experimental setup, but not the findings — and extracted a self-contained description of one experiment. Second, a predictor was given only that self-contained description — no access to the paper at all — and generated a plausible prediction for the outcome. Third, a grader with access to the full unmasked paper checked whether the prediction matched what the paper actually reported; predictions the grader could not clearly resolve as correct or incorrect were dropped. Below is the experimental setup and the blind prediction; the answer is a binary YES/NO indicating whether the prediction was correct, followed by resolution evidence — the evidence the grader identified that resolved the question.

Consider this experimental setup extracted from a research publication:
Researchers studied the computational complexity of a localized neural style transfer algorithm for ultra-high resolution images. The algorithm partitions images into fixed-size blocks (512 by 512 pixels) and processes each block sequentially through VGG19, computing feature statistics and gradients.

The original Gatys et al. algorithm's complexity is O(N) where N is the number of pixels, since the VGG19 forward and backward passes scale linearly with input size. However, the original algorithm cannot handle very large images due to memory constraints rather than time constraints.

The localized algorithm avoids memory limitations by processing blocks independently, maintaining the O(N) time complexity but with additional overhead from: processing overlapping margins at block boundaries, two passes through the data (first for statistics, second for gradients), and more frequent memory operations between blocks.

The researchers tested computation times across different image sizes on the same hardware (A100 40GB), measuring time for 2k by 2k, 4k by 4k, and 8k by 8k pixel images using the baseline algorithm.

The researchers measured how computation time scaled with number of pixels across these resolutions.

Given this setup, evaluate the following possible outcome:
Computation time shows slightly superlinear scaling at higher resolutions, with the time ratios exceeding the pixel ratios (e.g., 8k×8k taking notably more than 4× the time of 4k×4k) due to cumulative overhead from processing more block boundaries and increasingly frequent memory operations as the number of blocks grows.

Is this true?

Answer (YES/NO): YES